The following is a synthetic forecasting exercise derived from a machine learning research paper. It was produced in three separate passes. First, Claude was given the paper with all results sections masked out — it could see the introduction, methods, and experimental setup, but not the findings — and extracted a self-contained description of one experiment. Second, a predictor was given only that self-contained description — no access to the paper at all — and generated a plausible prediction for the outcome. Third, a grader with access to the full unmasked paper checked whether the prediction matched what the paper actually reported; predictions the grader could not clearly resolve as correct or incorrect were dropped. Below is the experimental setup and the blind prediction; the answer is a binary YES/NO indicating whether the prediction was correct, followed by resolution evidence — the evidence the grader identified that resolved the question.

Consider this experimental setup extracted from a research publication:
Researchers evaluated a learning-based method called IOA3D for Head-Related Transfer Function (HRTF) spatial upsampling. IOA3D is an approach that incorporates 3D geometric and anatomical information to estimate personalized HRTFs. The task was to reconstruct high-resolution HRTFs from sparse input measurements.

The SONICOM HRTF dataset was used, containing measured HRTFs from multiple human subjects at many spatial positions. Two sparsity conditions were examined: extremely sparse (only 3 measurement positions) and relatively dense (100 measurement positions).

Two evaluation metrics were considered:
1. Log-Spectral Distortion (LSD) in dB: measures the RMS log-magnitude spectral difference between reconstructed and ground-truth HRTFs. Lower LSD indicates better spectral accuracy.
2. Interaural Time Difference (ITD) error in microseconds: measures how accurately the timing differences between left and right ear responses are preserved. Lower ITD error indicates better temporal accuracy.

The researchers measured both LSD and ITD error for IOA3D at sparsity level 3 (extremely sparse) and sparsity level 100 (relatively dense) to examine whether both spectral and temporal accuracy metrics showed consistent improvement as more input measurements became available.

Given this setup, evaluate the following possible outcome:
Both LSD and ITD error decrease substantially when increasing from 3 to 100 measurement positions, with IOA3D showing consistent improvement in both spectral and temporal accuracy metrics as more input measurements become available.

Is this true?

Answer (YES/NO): YES